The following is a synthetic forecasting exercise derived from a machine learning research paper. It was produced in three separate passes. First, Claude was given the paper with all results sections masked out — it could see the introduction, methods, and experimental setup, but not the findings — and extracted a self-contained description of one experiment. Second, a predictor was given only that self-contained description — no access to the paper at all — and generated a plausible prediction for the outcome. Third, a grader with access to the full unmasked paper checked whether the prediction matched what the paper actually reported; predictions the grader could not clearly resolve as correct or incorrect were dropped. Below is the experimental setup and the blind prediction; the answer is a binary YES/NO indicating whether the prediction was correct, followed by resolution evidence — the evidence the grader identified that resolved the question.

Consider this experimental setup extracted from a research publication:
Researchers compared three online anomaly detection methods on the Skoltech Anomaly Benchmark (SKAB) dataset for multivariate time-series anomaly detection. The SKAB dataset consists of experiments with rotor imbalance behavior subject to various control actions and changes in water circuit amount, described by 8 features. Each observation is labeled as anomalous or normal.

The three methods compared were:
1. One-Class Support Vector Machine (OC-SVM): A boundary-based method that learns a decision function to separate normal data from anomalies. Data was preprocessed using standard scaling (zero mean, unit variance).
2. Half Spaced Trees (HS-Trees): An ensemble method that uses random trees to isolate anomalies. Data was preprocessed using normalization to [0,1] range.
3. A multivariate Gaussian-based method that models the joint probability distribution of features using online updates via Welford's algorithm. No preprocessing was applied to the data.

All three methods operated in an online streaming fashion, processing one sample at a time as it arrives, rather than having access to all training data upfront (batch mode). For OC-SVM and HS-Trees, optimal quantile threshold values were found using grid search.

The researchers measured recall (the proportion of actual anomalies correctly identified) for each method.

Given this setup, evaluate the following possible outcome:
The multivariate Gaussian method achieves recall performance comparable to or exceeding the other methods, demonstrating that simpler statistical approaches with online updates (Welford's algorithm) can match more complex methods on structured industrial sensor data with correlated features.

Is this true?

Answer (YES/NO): NO